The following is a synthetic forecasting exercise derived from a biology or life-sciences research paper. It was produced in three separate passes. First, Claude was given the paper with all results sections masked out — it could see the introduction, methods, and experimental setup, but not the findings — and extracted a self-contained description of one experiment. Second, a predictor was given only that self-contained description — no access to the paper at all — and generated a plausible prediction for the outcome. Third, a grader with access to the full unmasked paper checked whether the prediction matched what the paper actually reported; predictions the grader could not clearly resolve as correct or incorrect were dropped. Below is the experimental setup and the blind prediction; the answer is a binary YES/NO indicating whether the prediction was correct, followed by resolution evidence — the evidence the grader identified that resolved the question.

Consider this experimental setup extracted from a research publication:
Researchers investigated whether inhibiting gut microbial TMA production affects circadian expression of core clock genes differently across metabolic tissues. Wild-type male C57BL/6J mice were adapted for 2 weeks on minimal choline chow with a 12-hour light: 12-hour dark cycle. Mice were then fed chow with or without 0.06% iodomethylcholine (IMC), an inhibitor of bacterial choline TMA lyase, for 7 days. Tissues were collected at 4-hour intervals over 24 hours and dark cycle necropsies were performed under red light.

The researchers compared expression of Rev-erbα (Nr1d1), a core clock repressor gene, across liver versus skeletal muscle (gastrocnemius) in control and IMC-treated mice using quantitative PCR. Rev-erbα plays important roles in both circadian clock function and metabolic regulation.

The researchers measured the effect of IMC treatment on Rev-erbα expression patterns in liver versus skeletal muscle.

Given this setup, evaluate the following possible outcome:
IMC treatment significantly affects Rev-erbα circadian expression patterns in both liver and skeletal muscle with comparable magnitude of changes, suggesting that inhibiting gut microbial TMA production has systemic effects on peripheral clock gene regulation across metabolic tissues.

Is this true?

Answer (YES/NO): NO